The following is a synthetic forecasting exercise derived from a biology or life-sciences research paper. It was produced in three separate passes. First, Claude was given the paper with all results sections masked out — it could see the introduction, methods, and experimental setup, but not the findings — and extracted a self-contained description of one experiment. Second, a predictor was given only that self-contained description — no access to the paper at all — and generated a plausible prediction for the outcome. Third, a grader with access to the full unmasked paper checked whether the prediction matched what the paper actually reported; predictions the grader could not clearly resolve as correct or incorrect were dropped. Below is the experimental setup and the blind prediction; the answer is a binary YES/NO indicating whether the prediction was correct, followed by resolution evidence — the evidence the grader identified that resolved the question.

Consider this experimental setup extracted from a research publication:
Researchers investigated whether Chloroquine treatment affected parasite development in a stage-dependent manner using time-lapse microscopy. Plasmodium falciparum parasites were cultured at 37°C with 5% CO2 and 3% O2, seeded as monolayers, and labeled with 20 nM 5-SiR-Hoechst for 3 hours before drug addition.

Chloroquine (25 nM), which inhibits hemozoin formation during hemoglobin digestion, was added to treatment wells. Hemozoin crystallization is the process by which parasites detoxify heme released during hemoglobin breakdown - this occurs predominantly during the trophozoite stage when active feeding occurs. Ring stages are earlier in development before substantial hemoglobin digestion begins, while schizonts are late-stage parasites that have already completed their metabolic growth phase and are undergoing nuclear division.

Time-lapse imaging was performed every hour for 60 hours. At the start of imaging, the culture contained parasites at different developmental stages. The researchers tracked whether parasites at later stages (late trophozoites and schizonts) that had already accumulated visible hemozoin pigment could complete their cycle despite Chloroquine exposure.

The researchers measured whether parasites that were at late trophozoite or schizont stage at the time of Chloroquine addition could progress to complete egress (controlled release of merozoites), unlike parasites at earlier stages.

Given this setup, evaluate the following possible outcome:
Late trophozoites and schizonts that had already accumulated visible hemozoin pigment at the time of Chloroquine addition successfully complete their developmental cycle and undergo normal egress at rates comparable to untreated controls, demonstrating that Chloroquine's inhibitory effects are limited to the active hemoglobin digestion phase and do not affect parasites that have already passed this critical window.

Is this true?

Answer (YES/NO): NO